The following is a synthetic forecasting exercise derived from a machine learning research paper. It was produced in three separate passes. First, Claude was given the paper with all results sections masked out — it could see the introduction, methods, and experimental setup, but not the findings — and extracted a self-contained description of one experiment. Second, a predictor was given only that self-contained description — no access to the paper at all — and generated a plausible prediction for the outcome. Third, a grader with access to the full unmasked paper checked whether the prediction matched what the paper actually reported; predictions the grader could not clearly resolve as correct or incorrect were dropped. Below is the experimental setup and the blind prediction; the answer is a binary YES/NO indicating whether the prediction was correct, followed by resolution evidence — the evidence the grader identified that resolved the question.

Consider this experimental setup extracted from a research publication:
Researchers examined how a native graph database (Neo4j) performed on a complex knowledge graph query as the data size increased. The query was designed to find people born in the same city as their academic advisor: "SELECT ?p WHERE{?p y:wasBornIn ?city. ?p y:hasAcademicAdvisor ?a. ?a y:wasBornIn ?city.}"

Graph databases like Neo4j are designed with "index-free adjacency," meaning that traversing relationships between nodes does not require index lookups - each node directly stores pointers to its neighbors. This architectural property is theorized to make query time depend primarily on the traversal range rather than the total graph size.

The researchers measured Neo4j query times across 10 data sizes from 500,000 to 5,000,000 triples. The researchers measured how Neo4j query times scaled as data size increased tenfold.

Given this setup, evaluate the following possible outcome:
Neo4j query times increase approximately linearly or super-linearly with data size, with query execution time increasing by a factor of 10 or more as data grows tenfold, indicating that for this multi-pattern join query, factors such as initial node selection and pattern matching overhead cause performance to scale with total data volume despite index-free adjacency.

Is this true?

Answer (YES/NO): NO